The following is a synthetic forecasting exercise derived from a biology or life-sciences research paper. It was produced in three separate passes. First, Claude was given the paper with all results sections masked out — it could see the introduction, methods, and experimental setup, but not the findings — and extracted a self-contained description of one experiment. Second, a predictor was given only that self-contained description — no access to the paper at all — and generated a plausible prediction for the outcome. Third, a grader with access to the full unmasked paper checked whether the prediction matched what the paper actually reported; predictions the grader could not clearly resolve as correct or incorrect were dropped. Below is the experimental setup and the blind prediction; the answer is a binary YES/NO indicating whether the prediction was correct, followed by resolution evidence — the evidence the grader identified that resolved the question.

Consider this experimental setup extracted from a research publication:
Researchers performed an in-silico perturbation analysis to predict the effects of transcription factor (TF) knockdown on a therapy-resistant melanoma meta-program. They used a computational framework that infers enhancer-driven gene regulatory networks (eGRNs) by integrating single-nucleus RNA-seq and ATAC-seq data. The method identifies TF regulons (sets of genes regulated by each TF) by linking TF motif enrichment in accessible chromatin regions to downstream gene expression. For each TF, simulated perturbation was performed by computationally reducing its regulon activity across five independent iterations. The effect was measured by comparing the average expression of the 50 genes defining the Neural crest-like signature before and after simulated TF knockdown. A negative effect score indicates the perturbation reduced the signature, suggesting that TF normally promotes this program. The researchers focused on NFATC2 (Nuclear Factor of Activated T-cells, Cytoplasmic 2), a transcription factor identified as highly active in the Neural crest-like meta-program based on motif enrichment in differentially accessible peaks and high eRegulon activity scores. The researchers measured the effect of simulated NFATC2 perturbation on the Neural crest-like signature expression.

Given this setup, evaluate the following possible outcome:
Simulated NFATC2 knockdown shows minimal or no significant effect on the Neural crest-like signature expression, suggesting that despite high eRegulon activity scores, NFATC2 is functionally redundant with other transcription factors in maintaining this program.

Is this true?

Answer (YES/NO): NO